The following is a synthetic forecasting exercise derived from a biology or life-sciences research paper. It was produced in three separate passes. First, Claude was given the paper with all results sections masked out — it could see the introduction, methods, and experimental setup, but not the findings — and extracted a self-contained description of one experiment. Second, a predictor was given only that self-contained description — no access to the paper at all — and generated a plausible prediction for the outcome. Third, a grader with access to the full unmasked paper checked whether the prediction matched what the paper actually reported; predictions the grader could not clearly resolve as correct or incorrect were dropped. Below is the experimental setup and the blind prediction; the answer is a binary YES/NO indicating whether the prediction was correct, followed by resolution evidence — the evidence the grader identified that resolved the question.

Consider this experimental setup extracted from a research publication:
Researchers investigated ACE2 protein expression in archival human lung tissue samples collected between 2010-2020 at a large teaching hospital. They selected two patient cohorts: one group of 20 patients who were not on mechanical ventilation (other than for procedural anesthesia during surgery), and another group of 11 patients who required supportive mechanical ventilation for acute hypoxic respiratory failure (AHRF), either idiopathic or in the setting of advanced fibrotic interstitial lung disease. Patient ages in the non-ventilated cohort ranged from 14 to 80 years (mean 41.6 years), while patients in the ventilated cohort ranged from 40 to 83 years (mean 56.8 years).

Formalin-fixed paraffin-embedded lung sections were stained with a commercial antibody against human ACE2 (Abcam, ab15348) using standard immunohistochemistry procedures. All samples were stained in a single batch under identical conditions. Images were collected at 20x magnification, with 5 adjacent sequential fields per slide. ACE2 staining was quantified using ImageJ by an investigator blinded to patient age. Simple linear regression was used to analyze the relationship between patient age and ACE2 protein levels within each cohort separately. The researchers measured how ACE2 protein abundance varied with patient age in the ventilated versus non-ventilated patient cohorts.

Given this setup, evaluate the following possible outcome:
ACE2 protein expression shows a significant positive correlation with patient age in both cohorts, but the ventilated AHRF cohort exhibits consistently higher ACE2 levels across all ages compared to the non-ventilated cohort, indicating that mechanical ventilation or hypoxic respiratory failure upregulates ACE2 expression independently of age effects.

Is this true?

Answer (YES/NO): NO